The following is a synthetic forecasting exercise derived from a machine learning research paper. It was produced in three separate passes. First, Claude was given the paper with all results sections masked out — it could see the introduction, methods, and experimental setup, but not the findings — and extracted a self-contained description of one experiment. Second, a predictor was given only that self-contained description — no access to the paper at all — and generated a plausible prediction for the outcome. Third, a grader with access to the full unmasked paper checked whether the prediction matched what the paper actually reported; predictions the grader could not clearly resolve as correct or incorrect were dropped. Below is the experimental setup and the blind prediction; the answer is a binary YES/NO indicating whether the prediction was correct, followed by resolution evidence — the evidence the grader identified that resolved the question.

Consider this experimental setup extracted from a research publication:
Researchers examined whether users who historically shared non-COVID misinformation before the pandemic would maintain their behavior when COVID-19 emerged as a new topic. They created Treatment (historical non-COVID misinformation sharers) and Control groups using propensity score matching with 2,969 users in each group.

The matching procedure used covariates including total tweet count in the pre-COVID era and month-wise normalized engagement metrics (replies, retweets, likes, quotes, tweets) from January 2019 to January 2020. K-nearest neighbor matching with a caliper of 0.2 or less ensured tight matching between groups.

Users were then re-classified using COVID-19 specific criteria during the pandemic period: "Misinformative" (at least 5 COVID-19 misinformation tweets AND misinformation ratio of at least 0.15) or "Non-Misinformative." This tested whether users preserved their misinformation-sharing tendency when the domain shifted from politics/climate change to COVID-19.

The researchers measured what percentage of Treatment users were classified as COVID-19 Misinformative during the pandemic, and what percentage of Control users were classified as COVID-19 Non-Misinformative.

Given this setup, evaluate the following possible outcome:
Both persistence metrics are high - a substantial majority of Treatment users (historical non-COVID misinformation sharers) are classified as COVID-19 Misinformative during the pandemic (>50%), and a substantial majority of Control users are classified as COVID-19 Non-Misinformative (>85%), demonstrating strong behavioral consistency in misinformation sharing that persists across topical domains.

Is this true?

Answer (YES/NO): NO